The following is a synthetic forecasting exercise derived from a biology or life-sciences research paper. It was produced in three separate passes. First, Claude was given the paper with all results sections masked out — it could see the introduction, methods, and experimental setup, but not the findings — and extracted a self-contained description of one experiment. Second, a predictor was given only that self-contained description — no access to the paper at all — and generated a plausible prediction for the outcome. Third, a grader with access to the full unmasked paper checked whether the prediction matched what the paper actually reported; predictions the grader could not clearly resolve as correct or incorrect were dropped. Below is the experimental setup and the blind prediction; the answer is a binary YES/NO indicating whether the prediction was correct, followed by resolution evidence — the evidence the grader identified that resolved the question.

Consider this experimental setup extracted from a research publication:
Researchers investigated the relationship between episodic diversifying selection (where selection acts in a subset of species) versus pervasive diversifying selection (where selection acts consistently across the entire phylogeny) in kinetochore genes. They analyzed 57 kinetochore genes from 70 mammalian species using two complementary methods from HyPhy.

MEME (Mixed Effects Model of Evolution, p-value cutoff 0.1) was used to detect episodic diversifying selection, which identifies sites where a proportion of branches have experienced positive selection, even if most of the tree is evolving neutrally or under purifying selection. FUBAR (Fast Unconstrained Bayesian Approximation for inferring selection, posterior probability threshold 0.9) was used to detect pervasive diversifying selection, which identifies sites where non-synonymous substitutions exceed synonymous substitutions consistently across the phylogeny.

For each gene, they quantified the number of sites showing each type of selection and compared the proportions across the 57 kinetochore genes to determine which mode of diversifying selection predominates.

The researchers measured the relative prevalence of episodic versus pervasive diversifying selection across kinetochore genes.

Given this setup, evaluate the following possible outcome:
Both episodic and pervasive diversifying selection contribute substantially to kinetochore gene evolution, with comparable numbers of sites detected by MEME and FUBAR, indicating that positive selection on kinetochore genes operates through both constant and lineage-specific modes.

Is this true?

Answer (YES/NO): NO